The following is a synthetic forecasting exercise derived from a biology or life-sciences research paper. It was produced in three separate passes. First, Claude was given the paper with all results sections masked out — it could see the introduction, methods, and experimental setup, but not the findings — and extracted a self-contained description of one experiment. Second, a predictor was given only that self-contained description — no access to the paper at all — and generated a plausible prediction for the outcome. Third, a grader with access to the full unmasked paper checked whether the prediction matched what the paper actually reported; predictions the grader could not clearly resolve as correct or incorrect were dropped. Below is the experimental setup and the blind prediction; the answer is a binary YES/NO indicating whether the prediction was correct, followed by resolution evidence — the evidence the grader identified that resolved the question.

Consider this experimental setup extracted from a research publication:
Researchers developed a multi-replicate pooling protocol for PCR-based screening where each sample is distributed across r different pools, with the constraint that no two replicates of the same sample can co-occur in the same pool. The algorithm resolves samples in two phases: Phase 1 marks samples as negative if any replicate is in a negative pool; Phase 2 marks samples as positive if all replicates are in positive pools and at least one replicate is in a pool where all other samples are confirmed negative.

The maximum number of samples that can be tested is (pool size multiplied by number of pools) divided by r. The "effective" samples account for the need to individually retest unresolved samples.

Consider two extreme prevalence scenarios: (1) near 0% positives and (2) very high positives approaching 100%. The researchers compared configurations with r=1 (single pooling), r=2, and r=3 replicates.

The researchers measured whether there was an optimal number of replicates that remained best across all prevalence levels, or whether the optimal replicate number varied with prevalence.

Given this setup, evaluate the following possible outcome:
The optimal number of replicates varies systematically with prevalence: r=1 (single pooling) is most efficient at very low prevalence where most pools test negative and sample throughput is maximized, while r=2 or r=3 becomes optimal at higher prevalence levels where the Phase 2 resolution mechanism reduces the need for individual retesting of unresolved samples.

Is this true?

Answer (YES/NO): YES